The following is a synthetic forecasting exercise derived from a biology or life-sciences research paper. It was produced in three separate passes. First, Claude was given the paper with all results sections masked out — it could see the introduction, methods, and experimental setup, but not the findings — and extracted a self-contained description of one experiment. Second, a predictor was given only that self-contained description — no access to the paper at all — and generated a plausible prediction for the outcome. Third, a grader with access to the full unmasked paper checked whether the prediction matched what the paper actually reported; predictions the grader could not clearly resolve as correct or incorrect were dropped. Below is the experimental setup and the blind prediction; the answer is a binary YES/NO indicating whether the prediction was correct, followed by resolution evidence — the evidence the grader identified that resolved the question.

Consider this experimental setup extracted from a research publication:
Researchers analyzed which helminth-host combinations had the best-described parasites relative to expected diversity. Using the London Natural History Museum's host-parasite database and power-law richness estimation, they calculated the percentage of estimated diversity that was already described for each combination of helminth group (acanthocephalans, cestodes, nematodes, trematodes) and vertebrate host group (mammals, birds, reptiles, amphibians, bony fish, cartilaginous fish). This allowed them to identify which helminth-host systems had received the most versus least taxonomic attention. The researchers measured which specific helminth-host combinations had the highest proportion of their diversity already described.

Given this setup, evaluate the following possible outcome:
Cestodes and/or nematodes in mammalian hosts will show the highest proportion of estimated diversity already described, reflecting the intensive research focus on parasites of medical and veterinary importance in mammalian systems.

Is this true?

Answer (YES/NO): YES